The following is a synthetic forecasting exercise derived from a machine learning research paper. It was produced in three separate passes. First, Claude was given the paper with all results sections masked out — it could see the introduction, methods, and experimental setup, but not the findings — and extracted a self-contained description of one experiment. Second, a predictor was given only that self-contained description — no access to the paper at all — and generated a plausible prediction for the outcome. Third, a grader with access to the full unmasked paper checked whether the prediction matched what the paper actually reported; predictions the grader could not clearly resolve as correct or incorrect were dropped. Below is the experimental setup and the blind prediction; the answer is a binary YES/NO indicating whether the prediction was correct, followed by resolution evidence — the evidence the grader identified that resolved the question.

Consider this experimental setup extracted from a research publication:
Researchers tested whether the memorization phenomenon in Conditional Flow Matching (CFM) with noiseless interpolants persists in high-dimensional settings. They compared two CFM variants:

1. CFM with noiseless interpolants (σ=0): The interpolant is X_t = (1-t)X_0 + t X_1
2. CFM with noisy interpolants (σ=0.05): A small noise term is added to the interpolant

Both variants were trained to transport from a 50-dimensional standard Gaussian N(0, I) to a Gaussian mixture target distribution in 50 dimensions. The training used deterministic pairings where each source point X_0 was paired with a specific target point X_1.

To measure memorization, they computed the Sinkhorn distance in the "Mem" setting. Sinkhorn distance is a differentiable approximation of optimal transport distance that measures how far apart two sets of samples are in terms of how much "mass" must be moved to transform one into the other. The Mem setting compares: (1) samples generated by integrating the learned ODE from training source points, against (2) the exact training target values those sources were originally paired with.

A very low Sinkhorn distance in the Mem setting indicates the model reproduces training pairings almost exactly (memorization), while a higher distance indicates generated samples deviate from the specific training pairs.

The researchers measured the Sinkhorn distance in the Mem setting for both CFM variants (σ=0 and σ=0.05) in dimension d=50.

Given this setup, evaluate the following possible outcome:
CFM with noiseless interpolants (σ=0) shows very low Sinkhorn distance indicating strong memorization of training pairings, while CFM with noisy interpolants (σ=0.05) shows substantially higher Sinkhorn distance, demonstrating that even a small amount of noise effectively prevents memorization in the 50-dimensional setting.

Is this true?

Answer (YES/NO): YES